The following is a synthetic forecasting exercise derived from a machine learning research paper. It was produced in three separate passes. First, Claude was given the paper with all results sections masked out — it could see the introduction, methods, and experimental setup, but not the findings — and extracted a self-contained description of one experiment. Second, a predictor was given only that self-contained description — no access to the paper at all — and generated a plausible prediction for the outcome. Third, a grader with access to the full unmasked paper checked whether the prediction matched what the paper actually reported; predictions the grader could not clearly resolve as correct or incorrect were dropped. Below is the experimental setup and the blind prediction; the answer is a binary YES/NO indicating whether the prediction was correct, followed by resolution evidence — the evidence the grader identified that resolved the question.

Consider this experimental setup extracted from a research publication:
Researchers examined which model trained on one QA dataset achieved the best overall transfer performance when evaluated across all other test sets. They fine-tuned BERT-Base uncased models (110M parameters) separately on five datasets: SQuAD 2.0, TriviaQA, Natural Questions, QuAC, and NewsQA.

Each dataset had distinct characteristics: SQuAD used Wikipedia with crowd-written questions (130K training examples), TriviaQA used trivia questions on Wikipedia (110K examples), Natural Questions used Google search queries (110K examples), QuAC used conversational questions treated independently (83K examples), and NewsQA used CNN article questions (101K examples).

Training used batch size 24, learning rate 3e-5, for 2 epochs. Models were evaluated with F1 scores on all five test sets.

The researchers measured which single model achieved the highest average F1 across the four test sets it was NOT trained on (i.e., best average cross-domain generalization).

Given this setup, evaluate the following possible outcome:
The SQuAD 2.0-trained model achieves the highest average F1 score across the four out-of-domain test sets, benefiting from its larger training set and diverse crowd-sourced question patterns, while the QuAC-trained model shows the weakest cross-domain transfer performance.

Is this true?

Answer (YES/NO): YES